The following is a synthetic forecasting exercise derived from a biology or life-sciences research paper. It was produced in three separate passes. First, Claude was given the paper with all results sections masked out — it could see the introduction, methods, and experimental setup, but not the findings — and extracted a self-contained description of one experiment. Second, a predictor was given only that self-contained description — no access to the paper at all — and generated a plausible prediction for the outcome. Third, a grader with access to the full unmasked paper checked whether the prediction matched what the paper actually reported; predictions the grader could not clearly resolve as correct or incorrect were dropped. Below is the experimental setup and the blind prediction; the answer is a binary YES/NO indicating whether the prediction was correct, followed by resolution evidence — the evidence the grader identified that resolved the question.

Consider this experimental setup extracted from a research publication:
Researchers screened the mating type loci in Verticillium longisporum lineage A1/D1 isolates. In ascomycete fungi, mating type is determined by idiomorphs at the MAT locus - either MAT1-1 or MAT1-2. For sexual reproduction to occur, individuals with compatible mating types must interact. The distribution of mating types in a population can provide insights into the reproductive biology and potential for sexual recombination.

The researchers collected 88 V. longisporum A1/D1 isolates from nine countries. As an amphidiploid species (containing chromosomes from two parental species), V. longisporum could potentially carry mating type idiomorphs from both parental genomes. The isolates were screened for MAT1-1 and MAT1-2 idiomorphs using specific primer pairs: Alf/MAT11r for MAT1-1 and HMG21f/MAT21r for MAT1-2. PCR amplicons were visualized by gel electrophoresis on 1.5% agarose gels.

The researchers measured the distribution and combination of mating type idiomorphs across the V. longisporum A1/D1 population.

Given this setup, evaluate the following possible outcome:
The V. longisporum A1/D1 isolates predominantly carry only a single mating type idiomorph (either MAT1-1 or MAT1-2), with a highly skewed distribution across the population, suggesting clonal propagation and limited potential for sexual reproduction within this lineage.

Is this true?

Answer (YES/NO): YES